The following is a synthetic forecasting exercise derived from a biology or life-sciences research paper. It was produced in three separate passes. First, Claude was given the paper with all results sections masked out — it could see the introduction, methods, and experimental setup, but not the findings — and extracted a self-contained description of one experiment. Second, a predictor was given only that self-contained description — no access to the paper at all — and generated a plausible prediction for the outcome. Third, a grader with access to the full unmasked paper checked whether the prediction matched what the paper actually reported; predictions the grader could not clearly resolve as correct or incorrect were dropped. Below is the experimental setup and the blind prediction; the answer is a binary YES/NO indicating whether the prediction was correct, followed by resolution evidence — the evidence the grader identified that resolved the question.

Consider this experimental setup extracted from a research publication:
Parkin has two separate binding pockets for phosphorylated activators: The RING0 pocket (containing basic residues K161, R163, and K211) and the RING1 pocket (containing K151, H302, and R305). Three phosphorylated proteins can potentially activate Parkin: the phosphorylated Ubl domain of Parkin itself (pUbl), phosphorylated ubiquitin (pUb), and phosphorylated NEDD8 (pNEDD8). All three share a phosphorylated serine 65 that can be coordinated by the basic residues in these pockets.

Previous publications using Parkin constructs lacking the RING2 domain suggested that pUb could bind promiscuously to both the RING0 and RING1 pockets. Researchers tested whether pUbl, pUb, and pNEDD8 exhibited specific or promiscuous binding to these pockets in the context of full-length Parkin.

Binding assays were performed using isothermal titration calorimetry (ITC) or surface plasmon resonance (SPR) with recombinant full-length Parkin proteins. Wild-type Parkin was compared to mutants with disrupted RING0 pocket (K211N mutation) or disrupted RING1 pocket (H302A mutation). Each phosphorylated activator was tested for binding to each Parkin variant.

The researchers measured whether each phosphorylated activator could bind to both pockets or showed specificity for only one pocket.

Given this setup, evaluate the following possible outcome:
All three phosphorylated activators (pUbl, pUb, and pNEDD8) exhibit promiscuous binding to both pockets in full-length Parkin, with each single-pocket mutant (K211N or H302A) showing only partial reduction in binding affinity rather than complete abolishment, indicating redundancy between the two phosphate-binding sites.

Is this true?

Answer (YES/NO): NO